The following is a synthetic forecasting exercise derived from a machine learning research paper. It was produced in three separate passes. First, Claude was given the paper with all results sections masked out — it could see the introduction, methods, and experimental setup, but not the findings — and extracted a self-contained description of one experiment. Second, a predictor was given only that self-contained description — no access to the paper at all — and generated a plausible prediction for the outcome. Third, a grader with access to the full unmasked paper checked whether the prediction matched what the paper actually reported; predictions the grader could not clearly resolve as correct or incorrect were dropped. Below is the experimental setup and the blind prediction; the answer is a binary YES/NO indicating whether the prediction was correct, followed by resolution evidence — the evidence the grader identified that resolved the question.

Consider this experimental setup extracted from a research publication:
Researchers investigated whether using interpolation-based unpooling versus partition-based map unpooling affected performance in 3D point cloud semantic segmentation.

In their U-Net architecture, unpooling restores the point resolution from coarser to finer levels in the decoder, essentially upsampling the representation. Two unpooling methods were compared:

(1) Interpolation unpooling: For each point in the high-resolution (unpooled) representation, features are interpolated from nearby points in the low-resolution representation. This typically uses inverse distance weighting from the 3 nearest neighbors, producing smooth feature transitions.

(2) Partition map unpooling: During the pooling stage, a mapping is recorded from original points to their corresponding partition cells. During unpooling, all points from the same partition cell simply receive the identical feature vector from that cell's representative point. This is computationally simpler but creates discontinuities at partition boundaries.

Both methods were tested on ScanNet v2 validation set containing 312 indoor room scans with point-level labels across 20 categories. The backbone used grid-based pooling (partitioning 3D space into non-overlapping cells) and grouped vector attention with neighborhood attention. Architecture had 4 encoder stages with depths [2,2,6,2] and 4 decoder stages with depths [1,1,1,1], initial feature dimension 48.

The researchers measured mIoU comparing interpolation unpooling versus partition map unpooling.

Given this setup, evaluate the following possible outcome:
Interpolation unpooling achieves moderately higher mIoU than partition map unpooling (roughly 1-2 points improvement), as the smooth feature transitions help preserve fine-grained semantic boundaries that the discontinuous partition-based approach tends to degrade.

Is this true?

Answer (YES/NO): NO